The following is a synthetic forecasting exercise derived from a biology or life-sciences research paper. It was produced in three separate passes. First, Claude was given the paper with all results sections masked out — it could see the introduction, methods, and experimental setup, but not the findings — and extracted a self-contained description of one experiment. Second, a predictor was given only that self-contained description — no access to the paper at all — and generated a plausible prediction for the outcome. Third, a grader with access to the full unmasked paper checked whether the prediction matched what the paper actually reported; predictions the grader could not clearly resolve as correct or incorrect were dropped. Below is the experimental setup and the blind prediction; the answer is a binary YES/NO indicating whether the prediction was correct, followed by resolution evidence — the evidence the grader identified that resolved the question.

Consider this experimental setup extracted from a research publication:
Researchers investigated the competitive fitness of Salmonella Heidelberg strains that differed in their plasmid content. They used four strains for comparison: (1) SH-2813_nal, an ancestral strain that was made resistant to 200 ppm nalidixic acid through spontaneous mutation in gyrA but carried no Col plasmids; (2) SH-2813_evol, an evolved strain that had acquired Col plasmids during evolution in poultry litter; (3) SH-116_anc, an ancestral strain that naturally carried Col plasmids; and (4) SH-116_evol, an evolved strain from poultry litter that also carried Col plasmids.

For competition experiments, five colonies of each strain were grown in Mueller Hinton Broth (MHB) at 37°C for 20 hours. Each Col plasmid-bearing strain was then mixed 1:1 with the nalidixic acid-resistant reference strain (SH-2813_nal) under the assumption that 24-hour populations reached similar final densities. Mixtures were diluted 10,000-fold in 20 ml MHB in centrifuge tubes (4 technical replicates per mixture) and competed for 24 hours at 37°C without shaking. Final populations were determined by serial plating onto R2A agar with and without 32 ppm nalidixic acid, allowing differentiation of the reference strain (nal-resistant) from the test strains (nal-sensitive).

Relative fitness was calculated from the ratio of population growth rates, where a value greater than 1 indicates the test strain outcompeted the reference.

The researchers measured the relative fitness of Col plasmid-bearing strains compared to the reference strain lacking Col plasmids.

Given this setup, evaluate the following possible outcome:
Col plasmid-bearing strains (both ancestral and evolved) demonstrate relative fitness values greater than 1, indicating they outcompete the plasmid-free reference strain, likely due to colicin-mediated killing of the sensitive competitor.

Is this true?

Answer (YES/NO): NO